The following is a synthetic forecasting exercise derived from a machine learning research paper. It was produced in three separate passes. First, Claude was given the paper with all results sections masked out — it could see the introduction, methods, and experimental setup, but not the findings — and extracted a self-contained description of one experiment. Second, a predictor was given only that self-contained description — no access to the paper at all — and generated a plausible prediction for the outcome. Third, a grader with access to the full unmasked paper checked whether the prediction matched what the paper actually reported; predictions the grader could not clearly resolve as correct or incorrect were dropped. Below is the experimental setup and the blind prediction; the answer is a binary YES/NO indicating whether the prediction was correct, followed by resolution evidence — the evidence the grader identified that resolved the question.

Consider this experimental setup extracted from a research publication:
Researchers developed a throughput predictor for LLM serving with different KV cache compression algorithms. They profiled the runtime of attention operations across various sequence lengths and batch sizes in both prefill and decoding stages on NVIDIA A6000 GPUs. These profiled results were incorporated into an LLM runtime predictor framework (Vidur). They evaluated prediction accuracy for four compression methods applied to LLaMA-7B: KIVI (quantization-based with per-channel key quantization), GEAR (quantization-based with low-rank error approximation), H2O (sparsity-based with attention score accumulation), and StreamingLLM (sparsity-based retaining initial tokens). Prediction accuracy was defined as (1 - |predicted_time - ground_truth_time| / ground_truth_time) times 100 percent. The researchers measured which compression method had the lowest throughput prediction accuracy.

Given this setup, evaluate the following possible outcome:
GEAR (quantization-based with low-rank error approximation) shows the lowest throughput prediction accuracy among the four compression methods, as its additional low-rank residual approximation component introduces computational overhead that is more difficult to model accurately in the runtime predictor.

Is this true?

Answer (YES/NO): NO